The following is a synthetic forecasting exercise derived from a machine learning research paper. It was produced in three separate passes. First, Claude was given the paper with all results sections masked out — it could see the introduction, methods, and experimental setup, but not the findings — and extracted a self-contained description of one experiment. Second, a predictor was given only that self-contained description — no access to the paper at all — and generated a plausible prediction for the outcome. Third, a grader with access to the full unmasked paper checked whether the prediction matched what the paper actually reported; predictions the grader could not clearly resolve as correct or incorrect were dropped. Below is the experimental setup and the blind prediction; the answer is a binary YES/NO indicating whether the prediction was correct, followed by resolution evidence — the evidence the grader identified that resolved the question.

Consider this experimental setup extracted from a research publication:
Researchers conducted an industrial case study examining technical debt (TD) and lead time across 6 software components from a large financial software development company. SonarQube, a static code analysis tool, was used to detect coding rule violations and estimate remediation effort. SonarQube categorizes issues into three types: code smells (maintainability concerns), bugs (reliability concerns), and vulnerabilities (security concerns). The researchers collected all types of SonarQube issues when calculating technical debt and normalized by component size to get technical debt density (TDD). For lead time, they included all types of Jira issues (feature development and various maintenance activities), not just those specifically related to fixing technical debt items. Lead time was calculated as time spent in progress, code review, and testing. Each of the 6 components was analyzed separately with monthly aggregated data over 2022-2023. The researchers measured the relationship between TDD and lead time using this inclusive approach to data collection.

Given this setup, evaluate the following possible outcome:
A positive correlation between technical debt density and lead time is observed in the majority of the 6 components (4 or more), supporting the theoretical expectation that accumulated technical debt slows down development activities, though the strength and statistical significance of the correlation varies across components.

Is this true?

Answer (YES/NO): NO